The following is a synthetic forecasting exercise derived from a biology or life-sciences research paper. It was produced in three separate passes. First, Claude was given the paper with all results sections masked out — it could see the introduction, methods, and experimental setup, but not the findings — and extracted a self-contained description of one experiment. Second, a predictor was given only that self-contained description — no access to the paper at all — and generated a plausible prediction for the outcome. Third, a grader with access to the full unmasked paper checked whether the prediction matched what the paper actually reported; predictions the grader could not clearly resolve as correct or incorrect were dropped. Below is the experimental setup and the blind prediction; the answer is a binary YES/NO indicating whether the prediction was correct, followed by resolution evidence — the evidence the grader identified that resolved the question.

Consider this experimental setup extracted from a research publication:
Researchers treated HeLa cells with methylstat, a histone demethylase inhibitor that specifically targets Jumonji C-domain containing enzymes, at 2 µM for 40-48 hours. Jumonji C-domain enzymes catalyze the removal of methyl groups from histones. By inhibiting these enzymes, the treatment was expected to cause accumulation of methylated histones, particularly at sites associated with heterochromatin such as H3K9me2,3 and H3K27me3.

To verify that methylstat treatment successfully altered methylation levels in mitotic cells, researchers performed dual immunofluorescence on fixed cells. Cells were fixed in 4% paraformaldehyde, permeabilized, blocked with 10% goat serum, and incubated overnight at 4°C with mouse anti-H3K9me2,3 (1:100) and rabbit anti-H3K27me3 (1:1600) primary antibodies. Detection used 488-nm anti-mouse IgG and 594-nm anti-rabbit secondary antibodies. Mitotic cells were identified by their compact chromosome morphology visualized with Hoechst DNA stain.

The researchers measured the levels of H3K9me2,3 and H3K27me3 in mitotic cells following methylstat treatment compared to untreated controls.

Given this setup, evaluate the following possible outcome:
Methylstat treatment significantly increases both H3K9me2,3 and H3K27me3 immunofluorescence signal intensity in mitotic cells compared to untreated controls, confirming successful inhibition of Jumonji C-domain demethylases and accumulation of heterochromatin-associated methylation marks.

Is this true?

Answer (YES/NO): YES